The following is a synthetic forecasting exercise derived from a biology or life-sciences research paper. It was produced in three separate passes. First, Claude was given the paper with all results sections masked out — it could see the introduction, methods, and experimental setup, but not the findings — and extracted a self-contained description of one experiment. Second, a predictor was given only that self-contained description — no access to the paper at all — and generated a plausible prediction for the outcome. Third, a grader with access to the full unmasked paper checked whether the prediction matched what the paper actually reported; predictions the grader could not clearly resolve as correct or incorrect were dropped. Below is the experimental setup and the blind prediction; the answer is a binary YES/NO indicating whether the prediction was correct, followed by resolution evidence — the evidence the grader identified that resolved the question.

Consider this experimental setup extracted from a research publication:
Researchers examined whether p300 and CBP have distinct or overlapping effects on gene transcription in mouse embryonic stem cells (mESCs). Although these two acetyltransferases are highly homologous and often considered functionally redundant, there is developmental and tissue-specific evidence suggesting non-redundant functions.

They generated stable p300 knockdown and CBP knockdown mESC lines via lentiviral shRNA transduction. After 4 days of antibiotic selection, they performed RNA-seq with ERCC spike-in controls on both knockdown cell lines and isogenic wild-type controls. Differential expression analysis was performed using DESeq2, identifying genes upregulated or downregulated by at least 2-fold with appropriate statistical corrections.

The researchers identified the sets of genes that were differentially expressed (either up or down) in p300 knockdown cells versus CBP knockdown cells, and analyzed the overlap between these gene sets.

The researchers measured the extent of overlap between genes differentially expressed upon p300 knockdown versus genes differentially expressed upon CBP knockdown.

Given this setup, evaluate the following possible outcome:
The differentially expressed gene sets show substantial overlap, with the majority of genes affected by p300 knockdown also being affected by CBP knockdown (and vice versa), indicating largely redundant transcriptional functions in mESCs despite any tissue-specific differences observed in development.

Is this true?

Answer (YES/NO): NO